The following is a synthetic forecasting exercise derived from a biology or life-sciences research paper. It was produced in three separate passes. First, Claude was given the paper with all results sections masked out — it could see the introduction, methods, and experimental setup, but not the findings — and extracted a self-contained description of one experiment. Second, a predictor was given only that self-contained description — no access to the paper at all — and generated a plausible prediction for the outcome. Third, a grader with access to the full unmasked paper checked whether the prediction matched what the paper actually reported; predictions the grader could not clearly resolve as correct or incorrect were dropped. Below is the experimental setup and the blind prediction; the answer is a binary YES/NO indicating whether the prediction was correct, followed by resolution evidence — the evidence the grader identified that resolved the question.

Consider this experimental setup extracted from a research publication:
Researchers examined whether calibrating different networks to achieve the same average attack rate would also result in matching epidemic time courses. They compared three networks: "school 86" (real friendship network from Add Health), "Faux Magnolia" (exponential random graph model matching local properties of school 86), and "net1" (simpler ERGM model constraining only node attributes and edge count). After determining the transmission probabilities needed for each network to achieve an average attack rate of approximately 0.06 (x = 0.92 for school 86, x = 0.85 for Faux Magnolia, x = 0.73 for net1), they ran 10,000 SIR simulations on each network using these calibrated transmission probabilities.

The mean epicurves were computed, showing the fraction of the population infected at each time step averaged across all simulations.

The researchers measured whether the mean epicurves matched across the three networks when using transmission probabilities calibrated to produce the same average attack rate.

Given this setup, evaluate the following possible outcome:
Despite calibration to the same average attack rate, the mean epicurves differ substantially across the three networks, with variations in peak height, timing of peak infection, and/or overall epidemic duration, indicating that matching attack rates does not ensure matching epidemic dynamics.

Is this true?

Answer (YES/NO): YES